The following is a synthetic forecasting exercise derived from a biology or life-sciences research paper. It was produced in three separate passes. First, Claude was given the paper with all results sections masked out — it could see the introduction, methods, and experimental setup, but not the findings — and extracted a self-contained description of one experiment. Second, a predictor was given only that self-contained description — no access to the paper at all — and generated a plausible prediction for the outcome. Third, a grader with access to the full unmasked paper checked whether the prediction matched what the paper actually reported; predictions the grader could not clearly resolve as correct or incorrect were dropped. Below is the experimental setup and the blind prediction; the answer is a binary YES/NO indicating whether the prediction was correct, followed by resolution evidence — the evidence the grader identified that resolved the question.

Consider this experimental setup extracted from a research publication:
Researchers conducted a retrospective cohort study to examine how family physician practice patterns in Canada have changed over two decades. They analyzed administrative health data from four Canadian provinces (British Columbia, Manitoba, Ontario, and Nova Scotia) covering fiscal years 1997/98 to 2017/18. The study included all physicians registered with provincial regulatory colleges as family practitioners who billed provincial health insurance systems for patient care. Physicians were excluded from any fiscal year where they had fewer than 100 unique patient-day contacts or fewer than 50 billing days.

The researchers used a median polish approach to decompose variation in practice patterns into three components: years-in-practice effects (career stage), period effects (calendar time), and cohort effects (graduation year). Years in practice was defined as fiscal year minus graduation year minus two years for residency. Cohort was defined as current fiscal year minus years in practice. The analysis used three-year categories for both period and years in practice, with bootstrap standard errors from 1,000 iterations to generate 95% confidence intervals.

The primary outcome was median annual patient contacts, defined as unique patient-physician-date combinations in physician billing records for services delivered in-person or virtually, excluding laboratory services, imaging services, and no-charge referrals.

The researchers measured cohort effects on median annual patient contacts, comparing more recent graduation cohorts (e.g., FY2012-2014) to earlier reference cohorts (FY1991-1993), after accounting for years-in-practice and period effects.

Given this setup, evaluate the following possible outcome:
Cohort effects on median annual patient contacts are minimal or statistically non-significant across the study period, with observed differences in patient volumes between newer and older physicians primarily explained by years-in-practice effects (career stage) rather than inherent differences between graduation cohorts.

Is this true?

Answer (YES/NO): YES